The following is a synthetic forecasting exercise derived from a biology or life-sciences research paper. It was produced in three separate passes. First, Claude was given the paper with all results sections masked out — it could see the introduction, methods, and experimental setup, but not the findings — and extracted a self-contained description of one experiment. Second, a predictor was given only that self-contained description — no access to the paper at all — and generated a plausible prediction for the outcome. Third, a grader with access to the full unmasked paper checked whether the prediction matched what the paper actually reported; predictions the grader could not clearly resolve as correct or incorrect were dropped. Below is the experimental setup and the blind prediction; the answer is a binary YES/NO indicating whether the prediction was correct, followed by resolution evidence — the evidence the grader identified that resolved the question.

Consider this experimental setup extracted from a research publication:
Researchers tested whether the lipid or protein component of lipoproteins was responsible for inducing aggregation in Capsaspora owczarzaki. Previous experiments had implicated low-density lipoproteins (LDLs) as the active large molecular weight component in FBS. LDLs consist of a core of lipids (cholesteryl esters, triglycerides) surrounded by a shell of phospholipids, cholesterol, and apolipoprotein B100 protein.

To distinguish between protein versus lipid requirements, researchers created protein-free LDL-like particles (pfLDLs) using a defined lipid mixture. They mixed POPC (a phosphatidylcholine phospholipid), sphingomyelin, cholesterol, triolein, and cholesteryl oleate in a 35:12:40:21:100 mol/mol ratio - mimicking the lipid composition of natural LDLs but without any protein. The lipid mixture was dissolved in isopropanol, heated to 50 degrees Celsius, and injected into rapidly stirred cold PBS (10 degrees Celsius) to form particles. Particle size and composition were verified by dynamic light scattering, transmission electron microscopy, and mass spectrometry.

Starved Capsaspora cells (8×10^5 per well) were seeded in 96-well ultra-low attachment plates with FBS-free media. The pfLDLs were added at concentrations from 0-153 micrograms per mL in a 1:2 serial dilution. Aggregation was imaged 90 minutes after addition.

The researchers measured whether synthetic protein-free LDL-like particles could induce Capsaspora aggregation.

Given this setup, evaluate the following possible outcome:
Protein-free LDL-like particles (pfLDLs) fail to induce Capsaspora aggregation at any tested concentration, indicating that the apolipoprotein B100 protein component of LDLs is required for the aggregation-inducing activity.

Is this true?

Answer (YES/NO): NO